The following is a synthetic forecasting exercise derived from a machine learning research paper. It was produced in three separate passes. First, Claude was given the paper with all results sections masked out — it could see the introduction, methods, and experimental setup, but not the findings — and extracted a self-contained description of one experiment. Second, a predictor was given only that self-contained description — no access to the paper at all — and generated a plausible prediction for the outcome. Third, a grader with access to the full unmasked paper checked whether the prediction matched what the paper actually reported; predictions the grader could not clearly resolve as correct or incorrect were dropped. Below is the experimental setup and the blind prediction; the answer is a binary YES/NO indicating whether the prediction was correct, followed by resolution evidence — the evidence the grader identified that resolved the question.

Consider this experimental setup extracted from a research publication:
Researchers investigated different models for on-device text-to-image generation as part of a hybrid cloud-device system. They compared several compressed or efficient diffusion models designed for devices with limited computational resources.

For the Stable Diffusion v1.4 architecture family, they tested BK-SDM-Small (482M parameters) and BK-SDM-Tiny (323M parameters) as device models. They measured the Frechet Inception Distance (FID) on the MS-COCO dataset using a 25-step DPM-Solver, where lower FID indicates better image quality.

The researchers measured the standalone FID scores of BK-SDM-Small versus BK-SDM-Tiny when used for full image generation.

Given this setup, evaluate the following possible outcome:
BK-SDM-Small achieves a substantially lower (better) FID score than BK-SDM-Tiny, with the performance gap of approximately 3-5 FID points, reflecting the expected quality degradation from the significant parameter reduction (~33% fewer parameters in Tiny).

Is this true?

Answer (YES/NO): NO